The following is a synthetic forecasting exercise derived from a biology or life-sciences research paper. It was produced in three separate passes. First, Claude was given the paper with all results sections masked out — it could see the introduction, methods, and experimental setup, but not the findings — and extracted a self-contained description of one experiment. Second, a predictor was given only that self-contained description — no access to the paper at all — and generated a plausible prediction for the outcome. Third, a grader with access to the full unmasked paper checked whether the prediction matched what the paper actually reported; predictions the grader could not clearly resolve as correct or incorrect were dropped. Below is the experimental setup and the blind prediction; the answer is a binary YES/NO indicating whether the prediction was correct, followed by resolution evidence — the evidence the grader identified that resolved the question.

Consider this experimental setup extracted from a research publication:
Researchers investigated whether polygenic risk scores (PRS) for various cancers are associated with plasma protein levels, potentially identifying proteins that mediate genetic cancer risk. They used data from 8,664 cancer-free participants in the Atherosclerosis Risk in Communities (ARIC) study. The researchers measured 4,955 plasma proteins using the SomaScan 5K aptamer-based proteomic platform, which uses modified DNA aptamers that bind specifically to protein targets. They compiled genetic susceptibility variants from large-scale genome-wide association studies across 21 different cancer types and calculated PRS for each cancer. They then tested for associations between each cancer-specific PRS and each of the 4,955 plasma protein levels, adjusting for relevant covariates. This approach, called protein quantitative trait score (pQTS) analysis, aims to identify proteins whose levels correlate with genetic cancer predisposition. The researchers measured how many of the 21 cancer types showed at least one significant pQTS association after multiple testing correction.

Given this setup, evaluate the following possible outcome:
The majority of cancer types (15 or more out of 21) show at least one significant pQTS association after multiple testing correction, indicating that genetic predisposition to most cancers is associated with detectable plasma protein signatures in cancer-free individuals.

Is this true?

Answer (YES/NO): YES